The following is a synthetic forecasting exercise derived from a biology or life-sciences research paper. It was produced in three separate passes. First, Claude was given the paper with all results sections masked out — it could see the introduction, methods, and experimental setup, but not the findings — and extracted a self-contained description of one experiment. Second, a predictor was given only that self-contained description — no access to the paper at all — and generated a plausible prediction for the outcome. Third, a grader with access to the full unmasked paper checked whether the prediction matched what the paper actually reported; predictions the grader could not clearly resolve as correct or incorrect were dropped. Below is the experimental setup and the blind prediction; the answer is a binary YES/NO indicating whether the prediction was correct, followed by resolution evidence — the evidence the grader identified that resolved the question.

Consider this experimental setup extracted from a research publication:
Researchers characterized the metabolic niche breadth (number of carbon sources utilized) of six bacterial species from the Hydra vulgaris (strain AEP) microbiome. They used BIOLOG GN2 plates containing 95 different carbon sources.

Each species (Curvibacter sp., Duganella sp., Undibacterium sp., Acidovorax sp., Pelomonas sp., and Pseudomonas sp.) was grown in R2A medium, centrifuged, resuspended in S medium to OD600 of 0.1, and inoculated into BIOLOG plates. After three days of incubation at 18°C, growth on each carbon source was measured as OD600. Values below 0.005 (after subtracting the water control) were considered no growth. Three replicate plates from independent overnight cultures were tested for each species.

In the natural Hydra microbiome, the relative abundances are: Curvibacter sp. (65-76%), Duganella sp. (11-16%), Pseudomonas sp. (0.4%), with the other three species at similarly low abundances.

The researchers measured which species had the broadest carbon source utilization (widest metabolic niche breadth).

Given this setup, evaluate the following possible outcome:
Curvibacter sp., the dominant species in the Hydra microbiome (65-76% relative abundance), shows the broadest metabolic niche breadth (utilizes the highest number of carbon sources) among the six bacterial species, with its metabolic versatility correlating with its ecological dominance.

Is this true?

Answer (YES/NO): NO